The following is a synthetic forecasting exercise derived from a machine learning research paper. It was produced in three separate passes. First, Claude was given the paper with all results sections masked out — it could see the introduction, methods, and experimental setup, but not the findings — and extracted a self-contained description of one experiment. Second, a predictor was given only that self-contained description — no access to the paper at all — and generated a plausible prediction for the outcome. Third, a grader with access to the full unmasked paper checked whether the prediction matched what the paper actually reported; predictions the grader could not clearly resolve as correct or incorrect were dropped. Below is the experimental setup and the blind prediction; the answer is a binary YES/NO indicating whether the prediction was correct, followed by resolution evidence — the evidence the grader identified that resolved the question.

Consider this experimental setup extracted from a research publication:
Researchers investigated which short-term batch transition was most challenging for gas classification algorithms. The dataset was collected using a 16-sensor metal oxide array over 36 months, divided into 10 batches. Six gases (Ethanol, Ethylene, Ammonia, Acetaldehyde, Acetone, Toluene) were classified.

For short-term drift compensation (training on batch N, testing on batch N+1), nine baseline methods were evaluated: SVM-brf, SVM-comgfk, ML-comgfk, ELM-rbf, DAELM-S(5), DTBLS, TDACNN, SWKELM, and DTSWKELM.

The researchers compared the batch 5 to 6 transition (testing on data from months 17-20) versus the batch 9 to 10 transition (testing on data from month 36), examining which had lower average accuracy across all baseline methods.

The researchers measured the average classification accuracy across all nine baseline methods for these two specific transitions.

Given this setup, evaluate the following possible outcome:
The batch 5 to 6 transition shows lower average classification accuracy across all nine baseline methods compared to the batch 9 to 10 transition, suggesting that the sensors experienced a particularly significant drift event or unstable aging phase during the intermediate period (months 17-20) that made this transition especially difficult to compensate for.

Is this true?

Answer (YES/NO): NO